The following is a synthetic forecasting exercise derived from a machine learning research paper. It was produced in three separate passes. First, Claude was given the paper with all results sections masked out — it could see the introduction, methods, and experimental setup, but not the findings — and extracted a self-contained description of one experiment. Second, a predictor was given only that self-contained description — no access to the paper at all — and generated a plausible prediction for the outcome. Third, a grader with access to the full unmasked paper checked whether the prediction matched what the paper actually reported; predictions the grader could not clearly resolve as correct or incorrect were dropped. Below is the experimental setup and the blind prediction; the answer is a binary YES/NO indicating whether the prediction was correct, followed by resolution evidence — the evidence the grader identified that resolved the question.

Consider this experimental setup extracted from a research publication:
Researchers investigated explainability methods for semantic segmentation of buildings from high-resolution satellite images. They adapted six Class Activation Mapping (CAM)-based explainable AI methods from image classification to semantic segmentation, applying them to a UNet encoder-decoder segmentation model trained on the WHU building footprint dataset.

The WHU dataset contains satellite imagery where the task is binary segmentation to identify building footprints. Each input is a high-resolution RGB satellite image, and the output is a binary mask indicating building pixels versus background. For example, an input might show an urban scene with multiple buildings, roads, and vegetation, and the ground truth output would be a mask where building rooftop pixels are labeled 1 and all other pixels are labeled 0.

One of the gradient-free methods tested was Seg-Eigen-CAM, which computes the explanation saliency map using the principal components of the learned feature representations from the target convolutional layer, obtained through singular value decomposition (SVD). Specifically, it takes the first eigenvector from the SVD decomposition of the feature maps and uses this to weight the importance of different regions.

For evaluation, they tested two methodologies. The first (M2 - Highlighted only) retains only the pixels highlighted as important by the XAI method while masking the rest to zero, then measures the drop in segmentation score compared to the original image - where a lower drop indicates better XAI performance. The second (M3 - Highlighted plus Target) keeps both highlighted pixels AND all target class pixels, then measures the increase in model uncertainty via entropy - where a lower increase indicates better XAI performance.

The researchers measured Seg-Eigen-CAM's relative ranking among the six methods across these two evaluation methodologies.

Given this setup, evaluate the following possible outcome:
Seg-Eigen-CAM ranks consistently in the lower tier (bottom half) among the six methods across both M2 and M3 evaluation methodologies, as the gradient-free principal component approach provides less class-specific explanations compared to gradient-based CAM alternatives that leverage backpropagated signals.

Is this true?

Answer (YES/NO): NO